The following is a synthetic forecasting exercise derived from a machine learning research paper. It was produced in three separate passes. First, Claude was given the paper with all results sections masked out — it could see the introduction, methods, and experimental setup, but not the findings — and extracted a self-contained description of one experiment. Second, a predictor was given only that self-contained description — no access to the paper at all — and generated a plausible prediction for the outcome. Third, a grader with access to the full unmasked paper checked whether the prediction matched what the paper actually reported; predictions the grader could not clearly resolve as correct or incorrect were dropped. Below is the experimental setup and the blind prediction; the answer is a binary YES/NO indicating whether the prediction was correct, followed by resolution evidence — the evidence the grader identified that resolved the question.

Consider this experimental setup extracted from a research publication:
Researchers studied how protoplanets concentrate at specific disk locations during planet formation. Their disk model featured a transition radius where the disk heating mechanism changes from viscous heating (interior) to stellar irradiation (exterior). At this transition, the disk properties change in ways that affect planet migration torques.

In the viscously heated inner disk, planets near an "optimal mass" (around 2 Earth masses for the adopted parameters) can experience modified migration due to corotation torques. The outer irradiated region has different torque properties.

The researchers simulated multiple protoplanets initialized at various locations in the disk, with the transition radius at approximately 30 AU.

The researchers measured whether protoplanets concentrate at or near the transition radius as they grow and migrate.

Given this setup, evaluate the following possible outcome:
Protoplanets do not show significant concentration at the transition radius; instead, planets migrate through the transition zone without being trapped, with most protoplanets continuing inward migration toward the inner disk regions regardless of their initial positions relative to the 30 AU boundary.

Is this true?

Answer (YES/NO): NO